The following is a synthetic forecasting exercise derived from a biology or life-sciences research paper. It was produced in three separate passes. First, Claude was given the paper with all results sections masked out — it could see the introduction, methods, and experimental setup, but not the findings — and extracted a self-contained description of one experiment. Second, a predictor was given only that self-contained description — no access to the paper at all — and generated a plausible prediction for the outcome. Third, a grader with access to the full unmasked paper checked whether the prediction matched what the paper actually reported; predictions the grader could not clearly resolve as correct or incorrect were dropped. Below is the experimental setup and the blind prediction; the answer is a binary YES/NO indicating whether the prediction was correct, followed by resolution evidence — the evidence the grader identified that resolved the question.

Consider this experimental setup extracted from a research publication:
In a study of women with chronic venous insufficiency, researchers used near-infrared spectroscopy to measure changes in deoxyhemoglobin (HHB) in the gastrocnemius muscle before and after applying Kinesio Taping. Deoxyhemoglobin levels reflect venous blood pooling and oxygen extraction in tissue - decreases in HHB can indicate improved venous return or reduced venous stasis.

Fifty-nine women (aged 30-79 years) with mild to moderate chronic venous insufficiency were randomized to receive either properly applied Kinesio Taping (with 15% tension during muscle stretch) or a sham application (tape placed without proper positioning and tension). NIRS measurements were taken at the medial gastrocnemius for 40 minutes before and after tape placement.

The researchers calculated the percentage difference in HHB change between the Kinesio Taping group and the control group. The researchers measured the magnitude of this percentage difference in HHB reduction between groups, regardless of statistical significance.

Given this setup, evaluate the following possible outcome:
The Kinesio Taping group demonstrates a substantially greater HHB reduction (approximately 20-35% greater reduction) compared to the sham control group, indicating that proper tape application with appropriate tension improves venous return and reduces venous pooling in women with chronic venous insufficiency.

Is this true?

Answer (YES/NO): NO